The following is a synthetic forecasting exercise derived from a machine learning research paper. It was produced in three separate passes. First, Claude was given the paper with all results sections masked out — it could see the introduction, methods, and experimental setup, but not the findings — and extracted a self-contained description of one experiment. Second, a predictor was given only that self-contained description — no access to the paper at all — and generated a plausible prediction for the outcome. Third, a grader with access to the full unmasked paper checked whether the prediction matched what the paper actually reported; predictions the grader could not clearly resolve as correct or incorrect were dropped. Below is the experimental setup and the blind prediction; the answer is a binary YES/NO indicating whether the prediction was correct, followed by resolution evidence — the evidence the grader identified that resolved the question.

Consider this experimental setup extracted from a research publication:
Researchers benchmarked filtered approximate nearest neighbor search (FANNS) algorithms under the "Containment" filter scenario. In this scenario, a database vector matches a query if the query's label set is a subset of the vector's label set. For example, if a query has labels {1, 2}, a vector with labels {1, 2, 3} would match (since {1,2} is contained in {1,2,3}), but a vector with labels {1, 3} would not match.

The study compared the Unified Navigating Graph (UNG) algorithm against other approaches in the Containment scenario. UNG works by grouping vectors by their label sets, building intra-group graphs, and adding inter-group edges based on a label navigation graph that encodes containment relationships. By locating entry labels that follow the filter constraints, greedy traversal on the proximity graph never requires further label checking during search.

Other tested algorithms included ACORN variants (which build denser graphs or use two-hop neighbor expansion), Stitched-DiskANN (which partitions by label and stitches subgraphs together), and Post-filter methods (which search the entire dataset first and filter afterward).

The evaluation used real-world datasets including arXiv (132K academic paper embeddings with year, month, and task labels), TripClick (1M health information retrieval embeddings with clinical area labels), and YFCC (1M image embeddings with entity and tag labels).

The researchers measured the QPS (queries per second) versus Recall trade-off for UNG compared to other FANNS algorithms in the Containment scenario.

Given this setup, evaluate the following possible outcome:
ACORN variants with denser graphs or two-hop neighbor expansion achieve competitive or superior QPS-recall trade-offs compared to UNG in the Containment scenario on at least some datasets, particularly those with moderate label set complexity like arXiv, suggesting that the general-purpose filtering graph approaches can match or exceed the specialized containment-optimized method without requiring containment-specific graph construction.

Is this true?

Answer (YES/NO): NO